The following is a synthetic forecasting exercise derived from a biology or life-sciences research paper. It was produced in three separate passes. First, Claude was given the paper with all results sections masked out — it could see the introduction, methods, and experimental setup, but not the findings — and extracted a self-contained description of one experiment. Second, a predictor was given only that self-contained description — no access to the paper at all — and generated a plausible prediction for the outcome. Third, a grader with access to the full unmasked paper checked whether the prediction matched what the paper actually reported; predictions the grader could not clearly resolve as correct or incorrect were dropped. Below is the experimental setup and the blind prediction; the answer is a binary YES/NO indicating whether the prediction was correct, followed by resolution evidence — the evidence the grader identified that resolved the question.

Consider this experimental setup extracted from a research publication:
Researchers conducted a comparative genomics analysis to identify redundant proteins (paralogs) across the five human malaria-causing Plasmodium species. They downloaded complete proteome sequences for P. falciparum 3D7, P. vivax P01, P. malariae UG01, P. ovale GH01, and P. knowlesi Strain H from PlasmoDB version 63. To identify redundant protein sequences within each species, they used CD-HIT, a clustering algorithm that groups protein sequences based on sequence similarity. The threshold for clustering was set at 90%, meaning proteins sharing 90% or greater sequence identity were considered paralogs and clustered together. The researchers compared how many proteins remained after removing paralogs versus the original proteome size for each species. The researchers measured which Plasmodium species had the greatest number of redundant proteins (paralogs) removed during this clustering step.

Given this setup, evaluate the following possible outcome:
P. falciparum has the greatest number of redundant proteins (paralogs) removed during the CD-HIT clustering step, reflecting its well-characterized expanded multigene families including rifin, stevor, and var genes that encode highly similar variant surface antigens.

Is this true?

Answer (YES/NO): NO